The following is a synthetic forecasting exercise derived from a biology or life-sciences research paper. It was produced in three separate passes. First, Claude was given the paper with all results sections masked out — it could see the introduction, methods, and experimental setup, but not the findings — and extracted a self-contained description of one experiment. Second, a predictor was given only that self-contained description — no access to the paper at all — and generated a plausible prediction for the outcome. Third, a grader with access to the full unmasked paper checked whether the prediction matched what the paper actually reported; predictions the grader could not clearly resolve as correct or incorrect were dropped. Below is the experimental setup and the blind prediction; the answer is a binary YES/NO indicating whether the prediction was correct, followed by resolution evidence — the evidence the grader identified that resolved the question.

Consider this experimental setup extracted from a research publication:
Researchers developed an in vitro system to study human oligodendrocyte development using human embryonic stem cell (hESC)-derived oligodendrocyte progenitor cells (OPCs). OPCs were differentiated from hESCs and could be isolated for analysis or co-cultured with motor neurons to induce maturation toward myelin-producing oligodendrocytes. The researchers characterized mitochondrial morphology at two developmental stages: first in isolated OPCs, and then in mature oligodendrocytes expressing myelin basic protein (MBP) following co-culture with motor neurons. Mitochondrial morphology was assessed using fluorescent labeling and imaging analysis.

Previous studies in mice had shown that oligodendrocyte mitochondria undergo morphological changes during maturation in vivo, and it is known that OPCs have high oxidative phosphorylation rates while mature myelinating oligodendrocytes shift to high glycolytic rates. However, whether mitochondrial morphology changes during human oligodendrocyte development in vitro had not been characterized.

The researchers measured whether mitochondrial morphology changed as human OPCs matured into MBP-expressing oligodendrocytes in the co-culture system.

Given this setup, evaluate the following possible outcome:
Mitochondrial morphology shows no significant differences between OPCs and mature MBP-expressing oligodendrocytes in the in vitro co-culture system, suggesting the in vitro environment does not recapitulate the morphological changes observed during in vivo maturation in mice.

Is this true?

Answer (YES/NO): NO